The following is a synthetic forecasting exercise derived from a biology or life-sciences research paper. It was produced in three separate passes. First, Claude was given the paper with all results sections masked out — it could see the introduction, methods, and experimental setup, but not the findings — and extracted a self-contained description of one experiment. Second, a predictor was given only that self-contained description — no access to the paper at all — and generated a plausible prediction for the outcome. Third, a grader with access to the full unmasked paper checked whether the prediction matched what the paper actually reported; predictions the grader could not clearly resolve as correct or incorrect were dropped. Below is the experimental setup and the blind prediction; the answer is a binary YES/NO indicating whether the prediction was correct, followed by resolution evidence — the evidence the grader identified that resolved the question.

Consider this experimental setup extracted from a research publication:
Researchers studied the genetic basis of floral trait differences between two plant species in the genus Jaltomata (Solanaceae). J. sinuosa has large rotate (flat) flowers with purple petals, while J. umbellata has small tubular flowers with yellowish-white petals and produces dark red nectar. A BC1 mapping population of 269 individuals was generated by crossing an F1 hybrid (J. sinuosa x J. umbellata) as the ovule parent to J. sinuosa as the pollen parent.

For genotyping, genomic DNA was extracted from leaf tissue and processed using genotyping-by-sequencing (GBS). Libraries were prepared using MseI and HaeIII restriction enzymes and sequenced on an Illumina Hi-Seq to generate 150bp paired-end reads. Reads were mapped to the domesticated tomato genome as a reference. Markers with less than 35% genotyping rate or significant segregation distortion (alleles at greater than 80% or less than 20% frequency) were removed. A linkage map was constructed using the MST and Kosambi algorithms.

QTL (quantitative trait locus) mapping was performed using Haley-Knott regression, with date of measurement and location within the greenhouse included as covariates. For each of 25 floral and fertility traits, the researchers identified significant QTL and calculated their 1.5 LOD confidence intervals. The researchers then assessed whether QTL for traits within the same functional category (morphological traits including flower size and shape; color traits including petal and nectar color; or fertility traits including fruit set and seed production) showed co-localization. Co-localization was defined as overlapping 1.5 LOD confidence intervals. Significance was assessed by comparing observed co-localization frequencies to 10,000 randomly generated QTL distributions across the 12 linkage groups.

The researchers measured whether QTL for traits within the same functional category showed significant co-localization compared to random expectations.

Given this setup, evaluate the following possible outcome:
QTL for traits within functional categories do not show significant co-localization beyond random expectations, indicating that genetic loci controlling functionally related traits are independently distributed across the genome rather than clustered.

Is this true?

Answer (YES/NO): NO